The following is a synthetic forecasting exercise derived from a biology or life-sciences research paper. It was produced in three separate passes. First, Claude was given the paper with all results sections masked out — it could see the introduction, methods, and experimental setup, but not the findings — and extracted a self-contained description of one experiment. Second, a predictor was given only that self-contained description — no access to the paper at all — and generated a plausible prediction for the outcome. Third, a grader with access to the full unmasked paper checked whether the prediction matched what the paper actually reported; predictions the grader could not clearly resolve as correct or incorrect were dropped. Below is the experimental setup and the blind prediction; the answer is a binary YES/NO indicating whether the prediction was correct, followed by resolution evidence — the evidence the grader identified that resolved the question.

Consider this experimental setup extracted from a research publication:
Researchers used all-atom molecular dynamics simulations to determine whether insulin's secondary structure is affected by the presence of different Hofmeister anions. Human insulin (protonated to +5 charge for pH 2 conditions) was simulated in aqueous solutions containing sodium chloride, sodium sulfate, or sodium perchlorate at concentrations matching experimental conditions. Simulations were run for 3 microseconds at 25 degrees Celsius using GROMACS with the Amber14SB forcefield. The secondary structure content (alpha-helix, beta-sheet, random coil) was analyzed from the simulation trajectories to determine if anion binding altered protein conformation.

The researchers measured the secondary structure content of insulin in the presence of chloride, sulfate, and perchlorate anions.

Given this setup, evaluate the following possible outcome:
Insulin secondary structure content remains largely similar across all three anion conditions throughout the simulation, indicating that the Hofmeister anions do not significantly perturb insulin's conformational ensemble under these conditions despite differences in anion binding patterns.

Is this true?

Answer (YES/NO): NO